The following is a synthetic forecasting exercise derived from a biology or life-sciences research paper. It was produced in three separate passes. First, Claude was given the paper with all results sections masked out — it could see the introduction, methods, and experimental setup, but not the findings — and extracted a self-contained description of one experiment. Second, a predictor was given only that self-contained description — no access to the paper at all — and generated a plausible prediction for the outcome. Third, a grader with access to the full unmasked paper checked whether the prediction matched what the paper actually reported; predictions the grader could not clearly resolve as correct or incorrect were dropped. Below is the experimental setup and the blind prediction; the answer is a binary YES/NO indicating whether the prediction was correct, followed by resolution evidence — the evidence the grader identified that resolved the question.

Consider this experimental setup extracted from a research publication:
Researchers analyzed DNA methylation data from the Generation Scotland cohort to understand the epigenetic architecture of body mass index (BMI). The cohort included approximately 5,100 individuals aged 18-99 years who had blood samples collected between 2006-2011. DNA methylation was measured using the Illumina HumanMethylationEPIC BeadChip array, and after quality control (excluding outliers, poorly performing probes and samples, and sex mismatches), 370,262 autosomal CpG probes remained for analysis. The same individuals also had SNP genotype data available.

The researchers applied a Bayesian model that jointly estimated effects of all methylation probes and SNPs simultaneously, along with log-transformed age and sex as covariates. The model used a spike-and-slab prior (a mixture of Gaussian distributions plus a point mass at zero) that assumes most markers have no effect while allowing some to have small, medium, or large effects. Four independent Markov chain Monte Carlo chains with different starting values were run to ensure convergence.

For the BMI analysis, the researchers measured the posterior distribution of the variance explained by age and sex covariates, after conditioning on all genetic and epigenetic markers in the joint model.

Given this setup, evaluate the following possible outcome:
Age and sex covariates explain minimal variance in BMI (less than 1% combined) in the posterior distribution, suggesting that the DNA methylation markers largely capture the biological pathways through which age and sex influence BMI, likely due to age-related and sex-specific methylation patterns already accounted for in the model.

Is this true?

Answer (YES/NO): NO